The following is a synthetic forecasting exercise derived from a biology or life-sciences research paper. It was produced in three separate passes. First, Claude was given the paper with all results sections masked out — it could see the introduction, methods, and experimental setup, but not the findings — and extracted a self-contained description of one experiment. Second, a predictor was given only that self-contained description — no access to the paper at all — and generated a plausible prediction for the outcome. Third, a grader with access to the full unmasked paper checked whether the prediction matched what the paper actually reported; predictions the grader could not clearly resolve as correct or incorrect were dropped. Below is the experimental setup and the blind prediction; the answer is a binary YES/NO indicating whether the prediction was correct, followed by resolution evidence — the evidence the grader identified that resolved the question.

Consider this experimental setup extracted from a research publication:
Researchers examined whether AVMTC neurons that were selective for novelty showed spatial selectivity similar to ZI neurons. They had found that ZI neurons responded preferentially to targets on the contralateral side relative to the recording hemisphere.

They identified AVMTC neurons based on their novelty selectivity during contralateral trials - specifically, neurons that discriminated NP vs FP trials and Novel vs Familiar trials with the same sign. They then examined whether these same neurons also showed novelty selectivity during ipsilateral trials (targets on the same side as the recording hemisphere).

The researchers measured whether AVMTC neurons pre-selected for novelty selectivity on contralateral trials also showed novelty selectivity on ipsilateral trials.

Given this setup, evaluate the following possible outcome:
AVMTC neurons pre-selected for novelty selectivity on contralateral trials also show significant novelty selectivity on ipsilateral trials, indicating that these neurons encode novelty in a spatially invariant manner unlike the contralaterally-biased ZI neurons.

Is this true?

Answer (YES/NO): YES